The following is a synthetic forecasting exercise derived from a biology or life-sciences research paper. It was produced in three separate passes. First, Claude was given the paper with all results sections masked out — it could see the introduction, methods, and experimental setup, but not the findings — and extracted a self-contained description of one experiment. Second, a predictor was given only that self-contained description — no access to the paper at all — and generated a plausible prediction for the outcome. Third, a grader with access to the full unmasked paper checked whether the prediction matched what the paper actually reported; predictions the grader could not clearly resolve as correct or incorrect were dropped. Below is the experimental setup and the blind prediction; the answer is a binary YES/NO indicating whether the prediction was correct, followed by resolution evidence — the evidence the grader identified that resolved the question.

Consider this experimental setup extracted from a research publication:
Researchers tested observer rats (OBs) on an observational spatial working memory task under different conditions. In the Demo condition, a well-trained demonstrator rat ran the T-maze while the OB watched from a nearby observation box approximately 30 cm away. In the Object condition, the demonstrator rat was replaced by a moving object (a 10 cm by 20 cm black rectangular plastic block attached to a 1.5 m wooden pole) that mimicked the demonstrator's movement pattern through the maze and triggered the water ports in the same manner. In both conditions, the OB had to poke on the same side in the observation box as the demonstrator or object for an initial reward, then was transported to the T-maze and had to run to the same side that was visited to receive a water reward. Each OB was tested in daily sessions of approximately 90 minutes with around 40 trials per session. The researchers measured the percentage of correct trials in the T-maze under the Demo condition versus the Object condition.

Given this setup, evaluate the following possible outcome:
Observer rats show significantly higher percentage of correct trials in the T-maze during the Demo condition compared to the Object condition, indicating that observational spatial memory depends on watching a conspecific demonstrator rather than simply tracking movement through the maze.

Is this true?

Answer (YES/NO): YES